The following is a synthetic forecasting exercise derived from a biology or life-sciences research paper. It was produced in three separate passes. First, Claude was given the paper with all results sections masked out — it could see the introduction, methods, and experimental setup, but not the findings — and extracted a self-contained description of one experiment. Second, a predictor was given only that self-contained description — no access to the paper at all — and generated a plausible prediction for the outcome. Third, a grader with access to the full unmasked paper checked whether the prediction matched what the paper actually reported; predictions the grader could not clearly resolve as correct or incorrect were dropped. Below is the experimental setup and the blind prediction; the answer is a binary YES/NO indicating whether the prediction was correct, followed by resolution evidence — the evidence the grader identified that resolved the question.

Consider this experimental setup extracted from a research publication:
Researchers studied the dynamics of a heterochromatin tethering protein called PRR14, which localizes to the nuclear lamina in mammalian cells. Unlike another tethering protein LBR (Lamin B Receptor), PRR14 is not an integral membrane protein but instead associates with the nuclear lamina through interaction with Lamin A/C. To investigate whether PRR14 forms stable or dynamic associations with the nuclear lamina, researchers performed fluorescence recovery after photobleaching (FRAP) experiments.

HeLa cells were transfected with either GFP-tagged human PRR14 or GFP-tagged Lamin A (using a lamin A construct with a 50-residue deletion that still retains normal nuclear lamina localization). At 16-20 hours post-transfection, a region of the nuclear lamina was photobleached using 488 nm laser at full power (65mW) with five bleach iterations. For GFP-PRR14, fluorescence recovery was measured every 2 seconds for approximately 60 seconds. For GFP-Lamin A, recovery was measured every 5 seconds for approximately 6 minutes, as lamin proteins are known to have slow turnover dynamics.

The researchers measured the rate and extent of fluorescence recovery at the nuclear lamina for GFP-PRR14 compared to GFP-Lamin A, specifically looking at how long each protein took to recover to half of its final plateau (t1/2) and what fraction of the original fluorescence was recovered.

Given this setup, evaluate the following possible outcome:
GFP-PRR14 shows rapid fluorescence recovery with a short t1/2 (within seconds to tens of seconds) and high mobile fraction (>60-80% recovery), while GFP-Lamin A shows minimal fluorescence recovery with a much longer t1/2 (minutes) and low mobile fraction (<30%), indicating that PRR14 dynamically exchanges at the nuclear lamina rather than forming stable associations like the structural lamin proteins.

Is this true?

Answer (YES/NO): YES